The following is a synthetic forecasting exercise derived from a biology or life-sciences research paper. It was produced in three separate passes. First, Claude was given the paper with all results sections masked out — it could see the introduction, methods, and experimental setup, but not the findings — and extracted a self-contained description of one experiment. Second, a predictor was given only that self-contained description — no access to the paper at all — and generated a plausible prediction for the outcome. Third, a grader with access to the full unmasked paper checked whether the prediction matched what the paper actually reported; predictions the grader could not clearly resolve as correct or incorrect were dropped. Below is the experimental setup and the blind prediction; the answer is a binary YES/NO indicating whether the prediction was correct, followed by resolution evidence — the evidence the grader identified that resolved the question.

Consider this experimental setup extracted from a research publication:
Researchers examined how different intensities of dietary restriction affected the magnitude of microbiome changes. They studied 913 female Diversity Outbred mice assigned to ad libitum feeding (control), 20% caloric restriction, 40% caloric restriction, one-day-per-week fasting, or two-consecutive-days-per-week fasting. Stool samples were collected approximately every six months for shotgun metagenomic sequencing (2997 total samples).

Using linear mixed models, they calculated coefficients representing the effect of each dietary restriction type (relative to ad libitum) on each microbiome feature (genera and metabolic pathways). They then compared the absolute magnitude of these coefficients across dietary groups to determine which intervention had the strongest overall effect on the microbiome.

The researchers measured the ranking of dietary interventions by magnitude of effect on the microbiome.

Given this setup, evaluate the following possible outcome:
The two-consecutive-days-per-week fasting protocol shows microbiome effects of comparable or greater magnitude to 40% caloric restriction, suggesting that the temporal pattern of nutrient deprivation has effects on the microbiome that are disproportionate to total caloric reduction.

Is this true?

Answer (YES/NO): NO